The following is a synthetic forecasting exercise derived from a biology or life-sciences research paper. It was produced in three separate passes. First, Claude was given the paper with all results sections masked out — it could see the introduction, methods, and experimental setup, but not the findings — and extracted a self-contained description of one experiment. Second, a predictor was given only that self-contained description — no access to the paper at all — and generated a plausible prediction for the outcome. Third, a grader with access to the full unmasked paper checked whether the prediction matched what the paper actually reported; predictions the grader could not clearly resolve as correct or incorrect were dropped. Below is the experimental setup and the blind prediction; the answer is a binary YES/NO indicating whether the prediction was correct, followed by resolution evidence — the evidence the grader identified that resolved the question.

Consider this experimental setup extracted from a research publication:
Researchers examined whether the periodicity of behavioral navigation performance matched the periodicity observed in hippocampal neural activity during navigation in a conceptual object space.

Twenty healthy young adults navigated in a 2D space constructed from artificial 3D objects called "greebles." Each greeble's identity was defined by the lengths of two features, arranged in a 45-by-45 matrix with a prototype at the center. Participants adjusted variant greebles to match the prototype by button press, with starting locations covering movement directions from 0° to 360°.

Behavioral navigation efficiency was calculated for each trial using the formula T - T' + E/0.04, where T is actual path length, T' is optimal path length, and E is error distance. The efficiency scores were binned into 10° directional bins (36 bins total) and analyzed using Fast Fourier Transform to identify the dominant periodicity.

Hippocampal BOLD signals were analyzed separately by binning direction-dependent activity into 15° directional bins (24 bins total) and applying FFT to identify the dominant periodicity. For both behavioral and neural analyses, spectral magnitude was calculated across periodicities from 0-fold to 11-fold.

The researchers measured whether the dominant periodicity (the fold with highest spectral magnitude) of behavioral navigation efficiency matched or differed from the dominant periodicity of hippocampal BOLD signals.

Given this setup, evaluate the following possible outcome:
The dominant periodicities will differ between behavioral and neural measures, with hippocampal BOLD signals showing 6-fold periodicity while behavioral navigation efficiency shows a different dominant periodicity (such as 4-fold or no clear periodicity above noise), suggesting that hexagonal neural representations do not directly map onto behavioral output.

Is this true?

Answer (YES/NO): NO